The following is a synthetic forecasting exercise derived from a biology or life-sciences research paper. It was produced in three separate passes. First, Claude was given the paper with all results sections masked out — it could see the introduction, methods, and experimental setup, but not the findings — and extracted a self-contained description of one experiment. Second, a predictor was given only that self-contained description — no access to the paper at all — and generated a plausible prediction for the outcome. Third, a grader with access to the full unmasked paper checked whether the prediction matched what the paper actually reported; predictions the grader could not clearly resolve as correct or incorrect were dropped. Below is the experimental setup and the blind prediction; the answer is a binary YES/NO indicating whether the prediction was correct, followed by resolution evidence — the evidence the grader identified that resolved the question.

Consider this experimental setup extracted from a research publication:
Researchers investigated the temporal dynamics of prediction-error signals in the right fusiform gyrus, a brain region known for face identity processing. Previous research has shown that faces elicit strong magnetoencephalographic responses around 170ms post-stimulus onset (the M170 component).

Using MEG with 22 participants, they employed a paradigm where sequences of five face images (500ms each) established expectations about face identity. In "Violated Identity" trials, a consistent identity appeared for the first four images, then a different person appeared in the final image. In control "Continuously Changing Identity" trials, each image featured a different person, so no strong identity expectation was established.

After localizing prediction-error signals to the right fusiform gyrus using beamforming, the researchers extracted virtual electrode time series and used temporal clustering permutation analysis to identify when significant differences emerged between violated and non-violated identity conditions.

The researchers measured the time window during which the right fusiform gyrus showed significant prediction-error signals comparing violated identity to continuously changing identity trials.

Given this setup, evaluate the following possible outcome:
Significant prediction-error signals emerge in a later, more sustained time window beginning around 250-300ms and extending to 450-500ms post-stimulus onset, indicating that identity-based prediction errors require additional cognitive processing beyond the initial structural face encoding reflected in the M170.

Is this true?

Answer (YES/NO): NO